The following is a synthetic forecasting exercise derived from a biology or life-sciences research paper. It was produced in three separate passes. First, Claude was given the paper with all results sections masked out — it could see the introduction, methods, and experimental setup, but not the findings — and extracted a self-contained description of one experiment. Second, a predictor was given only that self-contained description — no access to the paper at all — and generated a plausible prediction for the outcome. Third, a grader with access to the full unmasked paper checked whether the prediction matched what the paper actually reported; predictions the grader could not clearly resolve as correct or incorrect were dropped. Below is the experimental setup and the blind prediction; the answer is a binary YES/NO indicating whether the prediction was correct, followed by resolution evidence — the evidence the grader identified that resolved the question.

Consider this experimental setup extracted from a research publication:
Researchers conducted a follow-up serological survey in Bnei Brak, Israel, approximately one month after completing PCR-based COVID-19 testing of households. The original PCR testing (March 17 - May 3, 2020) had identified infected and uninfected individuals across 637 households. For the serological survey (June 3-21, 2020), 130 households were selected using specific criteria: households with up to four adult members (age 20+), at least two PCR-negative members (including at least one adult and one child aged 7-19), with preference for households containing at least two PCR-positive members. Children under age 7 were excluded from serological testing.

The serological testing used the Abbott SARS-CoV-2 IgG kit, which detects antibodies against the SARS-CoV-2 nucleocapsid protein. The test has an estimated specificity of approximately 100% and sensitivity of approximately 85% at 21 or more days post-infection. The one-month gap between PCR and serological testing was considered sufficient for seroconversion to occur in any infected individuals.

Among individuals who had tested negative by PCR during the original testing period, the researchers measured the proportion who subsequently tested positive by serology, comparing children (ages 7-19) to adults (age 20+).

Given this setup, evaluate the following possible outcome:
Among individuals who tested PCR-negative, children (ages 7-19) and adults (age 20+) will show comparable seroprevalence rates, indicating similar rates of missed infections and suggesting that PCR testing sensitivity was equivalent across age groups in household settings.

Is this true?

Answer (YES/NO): NO